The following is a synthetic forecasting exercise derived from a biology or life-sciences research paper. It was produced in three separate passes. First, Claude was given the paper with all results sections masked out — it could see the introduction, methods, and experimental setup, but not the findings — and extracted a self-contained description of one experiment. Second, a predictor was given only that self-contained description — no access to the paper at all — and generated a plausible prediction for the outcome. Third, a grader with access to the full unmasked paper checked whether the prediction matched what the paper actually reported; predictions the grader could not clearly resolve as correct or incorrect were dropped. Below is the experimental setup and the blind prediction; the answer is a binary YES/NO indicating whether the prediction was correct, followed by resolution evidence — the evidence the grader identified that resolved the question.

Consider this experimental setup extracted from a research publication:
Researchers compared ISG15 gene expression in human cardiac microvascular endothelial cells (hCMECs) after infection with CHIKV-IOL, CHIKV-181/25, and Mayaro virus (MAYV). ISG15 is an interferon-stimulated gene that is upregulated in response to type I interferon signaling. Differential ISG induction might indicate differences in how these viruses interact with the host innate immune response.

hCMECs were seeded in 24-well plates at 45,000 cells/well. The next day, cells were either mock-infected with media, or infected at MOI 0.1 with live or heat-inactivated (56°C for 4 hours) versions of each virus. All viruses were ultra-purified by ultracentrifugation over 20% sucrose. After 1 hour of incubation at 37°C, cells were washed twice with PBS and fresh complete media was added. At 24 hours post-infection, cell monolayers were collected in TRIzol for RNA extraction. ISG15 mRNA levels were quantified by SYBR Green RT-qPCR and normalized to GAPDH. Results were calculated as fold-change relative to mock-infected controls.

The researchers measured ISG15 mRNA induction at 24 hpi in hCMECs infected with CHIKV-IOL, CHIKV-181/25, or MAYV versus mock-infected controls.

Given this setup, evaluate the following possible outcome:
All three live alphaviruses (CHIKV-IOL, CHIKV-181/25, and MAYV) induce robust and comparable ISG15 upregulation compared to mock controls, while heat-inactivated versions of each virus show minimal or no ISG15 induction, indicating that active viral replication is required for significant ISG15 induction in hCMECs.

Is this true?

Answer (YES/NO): NO